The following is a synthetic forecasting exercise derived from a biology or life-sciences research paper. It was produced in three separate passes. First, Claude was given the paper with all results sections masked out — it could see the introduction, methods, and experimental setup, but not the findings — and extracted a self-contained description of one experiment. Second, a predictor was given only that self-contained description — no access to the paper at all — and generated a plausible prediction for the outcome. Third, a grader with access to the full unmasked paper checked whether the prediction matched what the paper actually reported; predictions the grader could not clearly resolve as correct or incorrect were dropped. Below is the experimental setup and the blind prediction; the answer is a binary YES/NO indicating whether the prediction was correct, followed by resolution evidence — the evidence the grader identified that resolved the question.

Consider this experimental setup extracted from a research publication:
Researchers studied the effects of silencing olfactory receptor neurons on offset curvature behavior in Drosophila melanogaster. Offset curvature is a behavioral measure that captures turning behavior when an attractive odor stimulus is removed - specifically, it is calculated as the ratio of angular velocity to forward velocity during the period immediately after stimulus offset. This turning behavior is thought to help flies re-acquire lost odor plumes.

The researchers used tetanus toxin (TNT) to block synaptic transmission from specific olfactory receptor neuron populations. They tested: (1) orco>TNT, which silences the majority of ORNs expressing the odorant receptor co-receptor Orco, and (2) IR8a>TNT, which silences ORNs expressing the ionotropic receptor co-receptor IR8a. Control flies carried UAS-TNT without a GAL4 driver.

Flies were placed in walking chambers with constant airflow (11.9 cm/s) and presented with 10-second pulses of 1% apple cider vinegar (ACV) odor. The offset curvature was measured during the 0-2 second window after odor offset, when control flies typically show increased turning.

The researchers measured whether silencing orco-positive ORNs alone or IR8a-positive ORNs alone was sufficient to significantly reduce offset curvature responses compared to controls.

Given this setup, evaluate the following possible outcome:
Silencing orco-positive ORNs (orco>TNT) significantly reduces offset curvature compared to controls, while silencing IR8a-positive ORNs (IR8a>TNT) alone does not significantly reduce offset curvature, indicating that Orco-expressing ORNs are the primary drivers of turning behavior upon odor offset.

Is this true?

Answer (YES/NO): NO